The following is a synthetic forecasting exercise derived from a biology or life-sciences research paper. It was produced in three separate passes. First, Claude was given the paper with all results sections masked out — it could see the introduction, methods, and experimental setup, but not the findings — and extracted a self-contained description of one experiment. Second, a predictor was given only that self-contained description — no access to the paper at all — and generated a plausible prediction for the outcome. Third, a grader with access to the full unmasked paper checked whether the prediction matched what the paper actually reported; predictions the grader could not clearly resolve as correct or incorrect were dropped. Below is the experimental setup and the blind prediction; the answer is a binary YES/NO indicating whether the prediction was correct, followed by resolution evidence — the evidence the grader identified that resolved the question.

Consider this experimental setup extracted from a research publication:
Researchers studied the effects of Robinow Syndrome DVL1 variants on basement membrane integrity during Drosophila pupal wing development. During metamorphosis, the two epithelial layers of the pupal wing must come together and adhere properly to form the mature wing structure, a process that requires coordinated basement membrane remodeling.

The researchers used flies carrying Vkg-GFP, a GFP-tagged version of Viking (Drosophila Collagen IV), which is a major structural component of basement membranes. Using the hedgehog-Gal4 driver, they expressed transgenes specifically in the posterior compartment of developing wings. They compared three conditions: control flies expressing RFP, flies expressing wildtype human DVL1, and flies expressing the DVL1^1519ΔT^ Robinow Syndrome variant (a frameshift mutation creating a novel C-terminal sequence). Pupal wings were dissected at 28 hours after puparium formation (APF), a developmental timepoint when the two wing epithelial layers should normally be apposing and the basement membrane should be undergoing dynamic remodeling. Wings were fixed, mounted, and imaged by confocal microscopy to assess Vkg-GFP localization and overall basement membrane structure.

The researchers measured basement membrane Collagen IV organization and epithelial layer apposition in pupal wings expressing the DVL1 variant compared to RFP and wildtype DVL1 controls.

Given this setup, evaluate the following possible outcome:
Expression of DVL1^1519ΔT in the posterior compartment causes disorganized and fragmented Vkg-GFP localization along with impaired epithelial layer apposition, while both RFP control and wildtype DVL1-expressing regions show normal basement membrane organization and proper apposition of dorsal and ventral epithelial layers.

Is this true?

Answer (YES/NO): NO